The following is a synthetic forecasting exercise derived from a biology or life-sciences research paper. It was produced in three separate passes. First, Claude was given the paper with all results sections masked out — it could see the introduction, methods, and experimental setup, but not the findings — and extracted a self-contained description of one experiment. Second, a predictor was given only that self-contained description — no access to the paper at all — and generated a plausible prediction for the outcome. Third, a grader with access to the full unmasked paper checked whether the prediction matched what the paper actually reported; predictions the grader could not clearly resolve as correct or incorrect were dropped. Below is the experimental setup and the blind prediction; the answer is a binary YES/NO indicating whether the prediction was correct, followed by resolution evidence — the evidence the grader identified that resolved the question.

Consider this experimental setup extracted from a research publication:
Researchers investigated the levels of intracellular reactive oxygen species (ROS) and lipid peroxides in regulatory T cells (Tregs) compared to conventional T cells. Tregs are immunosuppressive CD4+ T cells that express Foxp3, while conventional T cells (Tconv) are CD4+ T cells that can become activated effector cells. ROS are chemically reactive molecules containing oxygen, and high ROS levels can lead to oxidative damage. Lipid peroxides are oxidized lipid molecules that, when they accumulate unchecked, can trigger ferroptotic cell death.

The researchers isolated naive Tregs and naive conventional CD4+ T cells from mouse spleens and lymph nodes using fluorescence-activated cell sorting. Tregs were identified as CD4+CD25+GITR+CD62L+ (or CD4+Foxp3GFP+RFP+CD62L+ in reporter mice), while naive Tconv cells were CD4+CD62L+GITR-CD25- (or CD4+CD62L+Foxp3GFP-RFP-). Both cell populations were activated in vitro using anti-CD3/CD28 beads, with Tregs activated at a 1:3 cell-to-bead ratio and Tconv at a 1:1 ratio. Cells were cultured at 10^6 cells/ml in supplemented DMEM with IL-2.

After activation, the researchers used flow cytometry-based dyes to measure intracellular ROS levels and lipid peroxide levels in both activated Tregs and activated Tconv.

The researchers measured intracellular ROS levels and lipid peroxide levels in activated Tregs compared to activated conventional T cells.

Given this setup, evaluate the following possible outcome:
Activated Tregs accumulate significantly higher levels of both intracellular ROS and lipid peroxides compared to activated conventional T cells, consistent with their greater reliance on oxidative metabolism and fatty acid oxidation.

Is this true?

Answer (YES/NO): NO